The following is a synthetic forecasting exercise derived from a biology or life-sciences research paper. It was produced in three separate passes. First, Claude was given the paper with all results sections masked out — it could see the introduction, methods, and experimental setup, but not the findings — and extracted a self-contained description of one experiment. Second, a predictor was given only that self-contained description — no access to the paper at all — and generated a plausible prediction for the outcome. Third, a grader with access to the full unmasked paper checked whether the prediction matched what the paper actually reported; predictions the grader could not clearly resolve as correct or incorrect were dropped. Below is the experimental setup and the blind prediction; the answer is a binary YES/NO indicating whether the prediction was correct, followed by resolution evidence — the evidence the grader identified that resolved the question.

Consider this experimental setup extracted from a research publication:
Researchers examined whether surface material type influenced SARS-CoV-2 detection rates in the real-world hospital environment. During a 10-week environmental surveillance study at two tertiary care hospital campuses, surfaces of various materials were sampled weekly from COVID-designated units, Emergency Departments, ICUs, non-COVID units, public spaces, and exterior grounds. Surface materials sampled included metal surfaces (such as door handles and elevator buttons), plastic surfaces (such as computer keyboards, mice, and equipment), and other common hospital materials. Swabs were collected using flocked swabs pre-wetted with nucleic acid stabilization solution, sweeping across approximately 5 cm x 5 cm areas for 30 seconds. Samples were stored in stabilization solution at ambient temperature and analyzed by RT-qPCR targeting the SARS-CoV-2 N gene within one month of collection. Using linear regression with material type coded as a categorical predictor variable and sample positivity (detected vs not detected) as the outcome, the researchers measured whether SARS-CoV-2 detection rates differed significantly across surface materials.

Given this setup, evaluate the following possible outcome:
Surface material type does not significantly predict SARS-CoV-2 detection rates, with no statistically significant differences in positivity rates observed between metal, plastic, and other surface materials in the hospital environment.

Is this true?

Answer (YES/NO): YES